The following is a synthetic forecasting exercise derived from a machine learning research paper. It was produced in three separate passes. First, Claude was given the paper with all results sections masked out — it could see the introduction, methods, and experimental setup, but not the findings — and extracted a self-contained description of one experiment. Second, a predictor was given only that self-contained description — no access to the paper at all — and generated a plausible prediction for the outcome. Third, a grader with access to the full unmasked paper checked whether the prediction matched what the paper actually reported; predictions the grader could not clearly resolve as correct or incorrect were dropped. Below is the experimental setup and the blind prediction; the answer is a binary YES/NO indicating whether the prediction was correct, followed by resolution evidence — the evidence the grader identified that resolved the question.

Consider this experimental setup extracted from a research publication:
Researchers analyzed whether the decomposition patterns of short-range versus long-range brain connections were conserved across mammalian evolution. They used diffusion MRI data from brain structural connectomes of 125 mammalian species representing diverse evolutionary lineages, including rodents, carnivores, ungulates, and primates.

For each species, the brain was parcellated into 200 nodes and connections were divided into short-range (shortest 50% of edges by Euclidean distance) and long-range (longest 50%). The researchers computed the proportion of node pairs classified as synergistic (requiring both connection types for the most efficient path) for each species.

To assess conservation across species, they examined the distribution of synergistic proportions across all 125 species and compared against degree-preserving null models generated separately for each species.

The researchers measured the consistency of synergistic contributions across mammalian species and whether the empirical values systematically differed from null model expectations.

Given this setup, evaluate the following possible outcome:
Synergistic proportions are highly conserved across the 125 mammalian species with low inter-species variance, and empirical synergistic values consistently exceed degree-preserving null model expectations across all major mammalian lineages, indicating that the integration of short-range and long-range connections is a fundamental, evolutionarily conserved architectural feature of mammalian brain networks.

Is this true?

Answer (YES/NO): NO